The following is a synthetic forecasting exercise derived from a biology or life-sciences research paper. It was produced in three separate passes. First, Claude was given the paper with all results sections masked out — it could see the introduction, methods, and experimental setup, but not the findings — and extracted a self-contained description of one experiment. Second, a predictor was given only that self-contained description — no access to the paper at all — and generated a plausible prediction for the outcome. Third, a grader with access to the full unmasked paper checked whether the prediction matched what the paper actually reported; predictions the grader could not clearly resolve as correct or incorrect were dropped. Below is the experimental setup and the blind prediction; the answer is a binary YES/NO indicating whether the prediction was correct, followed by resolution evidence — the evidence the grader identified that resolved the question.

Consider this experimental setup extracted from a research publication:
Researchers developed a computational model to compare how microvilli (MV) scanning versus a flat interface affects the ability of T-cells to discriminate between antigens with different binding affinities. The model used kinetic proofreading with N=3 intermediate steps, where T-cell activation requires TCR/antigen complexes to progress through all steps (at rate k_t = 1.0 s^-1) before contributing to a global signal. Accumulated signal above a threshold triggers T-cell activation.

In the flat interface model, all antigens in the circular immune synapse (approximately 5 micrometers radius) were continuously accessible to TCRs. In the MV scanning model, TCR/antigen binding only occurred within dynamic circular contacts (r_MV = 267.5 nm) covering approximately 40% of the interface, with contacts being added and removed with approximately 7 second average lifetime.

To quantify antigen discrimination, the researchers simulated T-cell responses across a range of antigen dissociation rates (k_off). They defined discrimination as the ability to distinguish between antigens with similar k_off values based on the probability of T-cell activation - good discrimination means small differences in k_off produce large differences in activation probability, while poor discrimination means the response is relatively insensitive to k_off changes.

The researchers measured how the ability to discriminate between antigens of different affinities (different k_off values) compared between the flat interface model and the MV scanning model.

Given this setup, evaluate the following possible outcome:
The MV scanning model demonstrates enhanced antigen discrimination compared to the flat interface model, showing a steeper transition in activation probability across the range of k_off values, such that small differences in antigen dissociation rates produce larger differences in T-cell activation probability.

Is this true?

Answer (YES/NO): NO